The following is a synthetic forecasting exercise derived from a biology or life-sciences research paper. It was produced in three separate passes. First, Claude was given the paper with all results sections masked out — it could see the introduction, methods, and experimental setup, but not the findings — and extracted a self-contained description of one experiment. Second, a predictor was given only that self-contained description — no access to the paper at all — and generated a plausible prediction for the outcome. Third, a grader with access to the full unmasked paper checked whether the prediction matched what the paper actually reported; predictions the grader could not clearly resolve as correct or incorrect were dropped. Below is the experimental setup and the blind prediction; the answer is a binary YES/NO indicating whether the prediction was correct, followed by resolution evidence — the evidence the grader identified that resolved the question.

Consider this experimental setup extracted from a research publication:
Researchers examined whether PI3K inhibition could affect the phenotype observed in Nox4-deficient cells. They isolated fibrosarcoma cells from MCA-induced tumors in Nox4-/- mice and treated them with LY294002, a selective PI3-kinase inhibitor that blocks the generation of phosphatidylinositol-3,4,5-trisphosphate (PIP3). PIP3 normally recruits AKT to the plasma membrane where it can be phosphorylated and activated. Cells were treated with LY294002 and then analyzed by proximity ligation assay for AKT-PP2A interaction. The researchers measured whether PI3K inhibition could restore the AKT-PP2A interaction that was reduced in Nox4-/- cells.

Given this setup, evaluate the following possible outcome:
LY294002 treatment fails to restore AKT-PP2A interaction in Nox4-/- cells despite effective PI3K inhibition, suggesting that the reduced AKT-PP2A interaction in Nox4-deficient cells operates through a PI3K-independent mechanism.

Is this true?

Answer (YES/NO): YES